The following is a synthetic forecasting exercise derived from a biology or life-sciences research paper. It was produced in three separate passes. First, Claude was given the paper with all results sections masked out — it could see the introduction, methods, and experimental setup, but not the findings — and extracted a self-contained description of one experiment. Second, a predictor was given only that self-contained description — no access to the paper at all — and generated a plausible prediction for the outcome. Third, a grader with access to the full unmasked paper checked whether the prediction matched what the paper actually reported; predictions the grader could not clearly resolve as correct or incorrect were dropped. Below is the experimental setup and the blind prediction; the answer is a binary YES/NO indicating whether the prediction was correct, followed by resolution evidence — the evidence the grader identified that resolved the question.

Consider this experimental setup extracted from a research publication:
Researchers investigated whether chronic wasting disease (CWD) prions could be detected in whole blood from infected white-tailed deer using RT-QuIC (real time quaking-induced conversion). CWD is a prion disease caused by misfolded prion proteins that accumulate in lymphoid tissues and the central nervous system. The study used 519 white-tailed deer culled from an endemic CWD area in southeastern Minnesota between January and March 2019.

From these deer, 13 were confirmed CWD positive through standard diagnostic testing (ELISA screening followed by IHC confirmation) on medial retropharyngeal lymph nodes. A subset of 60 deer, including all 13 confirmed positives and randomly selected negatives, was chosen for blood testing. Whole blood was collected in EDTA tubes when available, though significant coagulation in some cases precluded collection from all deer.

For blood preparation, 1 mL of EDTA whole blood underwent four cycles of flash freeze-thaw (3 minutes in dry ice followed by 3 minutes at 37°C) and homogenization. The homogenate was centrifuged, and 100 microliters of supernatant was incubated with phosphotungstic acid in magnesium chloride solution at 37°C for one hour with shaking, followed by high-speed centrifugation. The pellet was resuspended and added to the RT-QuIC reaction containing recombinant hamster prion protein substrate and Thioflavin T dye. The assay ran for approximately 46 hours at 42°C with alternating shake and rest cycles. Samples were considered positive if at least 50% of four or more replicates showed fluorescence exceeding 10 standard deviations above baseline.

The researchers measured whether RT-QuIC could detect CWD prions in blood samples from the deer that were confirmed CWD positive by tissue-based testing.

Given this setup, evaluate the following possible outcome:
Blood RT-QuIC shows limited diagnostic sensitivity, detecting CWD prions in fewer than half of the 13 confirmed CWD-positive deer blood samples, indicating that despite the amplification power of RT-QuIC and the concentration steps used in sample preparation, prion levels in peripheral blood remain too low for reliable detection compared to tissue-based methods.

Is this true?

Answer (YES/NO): NO